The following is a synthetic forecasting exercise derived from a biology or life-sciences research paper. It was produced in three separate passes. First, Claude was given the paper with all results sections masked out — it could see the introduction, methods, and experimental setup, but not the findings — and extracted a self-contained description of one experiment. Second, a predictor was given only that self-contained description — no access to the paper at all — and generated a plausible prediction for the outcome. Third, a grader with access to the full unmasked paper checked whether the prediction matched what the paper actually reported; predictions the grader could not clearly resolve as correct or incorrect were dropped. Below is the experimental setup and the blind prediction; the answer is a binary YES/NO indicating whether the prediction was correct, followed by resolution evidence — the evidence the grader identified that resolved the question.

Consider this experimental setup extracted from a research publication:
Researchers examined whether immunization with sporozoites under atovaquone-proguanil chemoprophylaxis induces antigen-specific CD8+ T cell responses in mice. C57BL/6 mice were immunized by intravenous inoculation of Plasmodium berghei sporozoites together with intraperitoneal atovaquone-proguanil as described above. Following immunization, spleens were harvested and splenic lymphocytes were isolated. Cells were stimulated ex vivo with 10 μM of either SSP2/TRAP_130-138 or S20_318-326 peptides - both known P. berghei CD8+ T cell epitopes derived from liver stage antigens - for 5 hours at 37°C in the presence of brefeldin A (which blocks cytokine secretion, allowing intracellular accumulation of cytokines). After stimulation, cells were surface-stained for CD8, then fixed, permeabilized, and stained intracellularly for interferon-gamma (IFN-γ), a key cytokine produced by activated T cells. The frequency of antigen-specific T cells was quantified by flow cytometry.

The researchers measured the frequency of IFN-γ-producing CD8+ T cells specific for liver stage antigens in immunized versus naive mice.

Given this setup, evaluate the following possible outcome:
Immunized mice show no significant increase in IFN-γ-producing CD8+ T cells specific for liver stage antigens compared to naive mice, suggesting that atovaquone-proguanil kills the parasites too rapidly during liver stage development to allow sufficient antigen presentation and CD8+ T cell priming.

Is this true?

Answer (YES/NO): NO